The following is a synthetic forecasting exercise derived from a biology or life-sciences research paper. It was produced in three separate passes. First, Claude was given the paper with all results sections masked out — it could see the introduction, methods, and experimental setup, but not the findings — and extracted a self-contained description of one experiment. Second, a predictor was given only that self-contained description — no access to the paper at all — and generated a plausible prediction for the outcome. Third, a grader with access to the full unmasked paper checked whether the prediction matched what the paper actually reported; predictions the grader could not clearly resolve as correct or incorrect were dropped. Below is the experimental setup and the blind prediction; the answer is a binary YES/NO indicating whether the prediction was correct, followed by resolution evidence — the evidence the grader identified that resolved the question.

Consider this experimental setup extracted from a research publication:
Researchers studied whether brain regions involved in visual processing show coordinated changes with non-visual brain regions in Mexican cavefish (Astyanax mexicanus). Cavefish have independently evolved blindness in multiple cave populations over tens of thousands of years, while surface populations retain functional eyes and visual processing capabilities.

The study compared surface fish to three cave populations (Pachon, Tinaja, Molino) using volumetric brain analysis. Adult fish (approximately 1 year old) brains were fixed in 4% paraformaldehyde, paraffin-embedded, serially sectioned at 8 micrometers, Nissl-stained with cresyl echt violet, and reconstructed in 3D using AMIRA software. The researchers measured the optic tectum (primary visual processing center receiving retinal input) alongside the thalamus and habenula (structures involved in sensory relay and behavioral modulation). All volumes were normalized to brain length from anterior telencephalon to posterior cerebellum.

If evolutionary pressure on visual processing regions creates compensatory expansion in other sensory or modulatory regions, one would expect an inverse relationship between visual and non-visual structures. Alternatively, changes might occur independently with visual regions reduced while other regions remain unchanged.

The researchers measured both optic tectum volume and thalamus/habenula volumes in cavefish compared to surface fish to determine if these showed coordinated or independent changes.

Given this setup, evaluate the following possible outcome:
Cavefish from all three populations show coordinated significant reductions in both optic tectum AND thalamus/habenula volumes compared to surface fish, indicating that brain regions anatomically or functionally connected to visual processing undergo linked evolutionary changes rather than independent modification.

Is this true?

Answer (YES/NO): NO